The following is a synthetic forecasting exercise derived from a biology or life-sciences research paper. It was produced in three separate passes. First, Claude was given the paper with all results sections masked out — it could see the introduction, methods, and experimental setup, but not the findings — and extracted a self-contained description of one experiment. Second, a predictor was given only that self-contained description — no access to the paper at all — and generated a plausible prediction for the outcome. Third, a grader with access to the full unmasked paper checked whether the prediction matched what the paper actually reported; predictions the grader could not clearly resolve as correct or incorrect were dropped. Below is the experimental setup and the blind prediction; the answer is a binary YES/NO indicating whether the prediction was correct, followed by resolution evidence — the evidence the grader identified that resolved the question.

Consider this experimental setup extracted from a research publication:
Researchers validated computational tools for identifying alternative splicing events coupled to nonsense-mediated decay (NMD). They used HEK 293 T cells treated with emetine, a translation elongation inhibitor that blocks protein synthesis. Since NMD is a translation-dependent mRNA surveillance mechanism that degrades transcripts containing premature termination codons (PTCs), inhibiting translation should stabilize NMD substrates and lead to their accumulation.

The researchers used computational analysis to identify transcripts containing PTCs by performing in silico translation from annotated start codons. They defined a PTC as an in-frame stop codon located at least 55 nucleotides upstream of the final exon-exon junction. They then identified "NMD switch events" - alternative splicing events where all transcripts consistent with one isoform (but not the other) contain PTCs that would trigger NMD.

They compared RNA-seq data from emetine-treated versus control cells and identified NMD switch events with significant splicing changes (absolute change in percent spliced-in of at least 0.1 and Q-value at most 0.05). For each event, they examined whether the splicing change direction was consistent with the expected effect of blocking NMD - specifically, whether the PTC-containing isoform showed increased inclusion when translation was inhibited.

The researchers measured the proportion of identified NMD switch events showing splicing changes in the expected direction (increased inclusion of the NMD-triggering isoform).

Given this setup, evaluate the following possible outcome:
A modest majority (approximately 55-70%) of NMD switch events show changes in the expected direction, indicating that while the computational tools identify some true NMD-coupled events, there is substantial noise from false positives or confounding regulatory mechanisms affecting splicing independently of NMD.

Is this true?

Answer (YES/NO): NO